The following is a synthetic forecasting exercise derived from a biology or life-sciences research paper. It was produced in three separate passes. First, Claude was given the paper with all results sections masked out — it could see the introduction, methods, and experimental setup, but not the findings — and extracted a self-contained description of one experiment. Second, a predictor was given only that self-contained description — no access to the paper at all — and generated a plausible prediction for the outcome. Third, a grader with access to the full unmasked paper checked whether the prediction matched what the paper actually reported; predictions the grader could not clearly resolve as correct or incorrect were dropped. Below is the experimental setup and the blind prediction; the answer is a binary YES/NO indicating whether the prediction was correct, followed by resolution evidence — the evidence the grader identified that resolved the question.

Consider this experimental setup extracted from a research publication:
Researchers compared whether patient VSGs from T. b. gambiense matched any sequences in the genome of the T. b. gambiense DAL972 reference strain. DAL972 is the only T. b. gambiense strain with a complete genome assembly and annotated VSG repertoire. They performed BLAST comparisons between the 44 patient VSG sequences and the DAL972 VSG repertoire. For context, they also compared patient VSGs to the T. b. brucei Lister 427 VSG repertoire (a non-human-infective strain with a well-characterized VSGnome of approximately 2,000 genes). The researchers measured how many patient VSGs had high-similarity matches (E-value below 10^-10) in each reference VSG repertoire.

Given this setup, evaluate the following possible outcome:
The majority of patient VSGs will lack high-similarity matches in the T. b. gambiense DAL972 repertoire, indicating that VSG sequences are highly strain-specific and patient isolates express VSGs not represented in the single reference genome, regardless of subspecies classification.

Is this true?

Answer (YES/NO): YES